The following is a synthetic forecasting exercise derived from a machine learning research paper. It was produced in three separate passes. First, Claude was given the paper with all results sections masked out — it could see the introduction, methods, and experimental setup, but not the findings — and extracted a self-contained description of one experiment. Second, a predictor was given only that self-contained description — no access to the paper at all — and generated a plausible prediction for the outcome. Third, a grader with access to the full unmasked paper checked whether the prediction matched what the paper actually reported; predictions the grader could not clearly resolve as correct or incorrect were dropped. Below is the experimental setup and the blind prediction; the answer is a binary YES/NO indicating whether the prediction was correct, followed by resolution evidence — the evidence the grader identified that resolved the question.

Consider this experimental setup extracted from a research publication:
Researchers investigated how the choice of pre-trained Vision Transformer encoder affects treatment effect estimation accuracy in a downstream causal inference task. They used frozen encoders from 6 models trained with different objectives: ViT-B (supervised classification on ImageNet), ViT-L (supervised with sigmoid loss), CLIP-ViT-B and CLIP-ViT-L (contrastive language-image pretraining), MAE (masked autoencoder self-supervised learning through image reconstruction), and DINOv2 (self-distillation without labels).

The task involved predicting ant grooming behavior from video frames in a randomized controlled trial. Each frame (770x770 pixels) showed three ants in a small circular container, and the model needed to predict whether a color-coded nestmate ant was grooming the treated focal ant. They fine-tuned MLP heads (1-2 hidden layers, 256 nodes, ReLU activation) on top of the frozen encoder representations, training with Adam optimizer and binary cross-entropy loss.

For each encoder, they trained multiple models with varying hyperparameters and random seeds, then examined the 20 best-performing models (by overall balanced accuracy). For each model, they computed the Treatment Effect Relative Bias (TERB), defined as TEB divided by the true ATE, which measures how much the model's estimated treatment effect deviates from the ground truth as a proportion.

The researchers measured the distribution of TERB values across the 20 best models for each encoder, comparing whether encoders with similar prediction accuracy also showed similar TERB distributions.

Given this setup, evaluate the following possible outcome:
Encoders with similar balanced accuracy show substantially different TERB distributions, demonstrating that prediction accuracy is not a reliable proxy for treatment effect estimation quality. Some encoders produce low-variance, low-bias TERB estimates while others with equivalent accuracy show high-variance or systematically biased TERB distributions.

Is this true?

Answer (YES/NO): NO